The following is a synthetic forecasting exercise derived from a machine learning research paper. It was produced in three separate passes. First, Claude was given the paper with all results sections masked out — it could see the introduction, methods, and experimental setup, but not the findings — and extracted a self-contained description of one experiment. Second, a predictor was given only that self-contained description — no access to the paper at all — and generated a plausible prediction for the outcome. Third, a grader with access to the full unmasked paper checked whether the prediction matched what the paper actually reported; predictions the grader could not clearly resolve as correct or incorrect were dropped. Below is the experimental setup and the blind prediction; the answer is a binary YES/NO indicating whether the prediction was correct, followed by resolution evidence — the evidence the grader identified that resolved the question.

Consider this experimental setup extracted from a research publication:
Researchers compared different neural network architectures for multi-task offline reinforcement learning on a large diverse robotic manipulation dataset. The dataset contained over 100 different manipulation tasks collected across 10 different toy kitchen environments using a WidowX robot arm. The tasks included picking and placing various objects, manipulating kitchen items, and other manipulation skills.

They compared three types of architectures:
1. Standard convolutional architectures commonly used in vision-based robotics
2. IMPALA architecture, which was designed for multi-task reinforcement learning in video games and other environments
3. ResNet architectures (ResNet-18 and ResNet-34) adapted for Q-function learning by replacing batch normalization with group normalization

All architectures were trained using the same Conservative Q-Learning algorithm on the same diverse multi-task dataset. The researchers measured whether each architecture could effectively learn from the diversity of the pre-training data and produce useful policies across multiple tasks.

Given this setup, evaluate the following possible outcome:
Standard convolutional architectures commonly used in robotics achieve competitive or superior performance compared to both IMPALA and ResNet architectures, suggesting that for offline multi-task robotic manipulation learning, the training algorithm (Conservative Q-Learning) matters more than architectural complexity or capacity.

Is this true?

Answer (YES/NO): NO